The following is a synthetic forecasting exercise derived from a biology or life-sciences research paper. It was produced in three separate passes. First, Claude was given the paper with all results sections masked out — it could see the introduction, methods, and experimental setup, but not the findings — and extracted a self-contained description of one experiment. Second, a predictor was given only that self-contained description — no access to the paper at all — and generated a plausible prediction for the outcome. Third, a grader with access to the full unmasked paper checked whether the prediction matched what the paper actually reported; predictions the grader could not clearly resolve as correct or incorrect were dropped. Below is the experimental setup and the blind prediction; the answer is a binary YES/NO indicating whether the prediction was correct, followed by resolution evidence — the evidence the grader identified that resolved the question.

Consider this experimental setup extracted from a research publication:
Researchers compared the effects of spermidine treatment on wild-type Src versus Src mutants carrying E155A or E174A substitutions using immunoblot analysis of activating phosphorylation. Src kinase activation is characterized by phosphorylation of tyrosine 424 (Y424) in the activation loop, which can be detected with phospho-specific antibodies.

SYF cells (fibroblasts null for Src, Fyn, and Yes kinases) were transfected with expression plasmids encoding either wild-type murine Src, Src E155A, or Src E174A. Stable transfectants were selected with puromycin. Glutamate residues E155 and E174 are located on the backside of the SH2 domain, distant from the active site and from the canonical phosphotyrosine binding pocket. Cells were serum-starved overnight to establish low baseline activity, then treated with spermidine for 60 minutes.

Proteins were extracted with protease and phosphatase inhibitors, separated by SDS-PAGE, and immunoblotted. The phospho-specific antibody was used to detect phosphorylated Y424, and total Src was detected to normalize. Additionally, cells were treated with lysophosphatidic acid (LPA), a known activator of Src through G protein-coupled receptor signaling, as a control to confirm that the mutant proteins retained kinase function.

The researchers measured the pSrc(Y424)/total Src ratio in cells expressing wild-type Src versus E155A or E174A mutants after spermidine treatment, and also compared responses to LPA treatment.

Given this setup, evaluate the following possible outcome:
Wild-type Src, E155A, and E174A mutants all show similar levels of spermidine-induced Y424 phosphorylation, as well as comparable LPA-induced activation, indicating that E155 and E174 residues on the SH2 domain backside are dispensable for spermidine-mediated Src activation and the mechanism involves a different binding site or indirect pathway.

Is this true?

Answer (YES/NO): NO